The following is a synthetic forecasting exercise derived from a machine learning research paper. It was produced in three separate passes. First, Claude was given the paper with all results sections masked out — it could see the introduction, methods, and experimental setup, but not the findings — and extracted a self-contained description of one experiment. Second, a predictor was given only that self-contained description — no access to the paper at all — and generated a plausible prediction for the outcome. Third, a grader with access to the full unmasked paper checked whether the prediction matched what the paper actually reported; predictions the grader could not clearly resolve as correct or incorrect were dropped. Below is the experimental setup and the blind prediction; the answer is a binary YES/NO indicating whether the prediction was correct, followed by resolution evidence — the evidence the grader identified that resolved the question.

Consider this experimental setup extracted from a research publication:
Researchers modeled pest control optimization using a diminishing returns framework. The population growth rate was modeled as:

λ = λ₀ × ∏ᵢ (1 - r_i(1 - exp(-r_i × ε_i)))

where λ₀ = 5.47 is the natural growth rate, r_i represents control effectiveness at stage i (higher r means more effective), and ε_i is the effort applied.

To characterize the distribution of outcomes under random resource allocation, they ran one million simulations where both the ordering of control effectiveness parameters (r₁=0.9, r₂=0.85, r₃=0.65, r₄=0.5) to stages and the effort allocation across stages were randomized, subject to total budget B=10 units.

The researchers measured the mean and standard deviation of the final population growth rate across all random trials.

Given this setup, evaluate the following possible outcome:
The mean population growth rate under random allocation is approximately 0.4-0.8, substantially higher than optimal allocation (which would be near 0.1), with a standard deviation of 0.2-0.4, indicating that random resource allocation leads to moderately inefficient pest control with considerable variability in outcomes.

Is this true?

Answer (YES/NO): NO